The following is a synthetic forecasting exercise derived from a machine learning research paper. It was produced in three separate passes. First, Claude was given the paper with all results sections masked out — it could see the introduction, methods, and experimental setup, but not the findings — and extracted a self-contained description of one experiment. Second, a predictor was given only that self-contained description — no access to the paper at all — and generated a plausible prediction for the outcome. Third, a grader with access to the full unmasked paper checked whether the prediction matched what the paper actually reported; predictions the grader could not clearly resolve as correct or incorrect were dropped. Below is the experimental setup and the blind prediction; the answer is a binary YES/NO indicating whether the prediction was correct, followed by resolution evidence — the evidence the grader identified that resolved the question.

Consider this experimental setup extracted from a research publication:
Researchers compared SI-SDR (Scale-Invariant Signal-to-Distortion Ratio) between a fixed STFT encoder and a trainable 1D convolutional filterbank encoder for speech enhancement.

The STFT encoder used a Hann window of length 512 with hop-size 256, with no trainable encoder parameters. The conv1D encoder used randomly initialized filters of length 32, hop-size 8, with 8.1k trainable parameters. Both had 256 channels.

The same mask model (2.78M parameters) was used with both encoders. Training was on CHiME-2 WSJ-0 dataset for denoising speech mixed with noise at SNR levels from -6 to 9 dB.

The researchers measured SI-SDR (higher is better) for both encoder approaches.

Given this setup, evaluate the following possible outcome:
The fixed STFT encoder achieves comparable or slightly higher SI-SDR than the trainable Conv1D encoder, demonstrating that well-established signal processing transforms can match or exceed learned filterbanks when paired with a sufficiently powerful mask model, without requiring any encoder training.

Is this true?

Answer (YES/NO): NO